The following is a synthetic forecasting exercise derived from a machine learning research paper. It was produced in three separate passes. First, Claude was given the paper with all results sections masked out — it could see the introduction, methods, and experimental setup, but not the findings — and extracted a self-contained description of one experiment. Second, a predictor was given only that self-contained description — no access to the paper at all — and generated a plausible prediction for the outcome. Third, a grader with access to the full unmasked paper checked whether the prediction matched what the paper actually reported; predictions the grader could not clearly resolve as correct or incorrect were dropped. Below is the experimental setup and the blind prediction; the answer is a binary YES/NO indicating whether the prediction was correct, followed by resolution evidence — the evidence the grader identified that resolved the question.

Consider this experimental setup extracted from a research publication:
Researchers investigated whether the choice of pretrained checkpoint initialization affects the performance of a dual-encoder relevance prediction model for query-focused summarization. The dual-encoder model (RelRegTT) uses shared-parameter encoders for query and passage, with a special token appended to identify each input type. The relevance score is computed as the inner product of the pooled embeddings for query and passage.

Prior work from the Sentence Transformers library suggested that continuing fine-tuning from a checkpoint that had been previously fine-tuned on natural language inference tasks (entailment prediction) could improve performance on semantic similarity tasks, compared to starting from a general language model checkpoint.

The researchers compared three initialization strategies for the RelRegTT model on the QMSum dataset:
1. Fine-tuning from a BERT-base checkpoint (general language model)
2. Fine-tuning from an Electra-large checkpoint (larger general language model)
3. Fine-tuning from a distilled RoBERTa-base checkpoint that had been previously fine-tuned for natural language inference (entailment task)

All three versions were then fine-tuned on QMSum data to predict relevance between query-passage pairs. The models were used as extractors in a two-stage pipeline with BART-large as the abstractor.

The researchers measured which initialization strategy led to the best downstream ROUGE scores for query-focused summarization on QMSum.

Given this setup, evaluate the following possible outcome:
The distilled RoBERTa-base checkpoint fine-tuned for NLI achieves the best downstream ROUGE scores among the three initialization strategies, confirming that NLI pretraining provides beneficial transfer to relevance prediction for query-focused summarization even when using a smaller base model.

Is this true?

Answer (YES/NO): YES